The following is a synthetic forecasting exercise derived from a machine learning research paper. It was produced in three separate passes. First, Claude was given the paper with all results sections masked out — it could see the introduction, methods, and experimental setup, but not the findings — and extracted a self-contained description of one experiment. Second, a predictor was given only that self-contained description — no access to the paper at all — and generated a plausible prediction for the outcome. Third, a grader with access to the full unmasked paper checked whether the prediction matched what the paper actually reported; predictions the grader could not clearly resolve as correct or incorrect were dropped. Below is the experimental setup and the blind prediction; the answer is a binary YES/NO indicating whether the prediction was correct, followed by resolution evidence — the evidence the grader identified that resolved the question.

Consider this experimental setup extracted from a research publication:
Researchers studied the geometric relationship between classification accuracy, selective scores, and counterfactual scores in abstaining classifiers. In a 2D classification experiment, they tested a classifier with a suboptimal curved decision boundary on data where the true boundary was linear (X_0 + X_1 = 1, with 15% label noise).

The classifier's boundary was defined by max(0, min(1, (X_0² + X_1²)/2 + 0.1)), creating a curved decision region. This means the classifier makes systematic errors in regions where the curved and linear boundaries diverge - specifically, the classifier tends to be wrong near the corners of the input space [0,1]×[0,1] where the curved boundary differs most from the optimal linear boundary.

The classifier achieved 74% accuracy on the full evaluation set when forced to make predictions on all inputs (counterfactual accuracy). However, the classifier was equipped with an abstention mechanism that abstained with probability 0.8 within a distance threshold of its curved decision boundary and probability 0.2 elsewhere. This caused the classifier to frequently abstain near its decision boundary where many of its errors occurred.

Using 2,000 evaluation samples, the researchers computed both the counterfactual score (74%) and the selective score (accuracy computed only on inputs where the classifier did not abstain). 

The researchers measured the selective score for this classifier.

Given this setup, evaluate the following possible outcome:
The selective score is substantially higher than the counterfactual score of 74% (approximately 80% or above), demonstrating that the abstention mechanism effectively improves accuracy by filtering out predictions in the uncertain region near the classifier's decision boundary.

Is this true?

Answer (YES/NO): YES